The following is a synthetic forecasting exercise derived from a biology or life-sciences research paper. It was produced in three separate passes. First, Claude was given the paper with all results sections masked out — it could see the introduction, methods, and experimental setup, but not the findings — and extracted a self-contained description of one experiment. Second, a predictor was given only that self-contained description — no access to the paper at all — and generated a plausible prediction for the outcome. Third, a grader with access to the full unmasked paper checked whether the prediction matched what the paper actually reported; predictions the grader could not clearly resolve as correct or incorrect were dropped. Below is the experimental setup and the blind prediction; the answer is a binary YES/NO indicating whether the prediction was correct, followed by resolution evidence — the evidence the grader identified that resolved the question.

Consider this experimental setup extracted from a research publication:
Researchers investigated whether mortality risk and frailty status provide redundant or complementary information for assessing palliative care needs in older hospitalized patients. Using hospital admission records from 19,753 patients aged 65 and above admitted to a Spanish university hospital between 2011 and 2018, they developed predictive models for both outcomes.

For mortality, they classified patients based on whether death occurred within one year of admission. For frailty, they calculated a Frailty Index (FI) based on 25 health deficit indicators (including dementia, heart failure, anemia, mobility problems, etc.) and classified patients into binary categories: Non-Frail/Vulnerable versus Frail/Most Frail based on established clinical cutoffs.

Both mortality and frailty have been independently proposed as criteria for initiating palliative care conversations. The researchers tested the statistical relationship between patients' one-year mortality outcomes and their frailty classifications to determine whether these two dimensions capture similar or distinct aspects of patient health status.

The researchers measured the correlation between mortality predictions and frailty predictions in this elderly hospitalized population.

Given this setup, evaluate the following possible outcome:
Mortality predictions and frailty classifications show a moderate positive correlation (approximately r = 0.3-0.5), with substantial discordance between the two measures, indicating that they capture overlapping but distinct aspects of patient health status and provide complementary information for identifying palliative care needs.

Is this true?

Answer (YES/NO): NO